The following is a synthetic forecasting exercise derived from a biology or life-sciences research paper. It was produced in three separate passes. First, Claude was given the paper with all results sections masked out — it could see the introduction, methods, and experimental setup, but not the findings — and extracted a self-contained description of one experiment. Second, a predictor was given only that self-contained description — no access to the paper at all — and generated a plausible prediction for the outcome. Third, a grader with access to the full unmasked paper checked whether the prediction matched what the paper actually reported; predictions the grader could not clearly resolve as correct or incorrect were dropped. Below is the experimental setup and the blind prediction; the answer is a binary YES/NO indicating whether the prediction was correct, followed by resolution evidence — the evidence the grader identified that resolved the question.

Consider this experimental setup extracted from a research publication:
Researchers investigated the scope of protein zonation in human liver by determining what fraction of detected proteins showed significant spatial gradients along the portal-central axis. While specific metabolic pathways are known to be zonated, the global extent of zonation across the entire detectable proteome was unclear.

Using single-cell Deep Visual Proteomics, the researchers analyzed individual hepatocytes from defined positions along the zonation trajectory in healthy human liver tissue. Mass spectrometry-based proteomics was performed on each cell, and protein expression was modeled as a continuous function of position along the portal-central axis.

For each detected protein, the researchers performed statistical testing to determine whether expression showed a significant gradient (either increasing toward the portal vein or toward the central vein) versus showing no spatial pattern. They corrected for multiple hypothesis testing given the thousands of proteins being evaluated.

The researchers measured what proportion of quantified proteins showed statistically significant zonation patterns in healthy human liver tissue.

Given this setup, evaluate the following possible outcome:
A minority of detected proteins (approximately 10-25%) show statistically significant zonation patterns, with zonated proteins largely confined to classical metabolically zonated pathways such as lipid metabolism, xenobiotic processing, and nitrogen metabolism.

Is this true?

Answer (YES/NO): NO